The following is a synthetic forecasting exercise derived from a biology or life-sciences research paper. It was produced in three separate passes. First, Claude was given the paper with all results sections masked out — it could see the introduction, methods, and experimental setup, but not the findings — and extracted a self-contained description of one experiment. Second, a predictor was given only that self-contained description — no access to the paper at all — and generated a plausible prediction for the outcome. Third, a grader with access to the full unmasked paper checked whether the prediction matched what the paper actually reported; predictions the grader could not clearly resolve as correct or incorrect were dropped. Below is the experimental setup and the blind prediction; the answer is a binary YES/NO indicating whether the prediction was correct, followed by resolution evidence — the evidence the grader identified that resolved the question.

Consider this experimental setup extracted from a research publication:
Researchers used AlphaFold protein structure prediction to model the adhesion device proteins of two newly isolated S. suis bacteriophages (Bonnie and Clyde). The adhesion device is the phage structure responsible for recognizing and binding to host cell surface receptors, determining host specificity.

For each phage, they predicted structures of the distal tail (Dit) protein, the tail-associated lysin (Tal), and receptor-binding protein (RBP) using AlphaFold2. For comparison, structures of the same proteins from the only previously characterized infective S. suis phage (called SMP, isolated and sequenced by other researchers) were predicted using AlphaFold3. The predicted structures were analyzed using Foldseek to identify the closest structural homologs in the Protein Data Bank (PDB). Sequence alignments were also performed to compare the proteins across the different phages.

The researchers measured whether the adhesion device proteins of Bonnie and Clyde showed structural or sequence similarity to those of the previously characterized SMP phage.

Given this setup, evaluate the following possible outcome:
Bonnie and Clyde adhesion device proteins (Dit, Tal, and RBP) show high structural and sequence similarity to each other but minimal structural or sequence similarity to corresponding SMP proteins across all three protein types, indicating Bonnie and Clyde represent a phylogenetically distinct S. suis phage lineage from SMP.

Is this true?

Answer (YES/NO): NO